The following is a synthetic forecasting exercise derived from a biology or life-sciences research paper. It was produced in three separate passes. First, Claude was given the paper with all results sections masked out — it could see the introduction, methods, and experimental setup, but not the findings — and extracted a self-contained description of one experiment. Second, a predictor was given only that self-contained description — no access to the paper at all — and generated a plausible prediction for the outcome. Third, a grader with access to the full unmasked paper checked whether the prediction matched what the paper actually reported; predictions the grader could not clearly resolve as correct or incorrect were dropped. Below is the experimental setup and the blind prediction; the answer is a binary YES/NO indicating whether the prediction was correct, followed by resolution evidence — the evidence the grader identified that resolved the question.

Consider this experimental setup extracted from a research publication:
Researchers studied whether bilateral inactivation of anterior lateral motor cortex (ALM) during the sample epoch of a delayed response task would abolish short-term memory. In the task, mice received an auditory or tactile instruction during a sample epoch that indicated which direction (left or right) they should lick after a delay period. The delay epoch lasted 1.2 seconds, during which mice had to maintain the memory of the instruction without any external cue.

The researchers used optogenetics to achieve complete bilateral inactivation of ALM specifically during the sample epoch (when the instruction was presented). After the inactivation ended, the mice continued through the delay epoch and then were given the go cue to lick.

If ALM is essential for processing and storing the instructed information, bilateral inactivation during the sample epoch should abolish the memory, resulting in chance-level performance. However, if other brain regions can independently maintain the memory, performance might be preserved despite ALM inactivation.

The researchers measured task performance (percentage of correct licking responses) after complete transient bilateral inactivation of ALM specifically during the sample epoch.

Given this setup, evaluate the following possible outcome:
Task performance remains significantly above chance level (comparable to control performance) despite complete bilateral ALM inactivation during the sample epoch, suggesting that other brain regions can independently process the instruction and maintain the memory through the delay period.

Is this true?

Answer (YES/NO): NO